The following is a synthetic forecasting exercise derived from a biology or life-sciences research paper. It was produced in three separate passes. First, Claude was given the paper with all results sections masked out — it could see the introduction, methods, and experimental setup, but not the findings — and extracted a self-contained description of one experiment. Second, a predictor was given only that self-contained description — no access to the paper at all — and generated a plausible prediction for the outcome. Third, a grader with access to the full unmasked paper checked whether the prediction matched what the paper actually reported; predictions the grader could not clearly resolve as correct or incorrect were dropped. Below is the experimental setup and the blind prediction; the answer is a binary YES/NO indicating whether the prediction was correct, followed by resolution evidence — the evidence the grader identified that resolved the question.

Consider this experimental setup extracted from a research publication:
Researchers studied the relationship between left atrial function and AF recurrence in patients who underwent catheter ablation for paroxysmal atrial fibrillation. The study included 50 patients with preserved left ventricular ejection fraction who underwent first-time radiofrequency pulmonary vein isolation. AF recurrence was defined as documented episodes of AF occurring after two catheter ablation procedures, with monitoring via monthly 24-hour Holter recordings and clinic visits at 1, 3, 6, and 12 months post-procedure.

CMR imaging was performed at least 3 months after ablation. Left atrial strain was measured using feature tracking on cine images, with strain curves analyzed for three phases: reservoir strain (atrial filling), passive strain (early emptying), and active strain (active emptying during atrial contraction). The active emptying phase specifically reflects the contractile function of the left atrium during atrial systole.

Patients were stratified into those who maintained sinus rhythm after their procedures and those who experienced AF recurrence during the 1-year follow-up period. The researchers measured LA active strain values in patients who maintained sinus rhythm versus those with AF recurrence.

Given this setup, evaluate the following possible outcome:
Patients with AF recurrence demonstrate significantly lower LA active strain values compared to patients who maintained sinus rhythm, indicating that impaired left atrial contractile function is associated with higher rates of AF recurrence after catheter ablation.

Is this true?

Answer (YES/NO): YES